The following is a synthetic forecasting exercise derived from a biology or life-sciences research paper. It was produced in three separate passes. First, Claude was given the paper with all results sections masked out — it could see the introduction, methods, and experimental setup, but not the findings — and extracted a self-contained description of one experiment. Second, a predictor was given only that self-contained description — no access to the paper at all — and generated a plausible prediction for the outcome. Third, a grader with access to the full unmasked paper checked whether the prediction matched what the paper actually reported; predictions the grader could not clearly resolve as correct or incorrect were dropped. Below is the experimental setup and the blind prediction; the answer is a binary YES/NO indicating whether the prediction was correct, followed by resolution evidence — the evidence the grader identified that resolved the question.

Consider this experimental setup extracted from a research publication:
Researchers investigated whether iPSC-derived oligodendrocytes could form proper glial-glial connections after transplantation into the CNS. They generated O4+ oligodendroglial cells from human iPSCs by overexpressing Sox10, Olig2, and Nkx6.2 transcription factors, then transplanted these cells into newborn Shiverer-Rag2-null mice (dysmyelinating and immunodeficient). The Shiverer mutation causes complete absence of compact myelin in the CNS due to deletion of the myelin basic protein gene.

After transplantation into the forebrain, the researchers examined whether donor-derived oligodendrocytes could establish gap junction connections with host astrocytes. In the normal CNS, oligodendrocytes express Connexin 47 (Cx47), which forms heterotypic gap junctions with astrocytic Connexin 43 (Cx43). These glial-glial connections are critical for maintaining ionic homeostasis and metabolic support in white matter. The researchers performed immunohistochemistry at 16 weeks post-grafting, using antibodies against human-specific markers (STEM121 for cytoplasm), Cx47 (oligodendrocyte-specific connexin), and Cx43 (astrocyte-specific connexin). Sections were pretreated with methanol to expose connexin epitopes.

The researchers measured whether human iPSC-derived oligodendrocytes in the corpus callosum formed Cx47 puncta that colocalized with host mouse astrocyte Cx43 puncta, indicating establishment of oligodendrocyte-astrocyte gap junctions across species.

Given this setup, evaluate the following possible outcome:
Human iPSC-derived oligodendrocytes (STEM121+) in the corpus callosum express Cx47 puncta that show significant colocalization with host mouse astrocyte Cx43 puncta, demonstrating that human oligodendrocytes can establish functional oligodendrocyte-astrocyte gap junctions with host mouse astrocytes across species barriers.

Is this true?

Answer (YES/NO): YES